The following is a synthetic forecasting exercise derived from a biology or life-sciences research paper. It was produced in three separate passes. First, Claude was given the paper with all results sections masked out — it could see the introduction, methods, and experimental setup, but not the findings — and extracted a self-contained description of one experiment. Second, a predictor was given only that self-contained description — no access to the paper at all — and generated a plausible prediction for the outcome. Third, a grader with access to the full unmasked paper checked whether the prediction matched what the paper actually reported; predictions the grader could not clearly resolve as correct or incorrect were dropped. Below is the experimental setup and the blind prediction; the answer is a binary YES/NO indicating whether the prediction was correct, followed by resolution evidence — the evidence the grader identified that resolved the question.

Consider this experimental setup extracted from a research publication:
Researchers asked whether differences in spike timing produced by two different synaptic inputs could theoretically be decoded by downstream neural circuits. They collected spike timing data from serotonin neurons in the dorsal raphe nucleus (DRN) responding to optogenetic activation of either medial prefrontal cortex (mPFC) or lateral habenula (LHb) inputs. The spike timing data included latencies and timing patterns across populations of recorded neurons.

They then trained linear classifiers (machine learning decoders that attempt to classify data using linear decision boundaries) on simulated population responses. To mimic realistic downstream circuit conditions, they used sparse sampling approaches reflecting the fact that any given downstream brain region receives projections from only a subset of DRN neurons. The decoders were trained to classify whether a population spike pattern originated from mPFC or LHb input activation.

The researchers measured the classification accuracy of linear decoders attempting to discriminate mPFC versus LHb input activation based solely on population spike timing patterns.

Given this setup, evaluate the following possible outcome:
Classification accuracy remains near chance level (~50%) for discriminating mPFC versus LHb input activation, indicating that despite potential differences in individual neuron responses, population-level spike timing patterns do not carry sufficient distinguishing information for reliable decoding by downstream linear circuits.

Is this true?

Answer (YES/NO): NO